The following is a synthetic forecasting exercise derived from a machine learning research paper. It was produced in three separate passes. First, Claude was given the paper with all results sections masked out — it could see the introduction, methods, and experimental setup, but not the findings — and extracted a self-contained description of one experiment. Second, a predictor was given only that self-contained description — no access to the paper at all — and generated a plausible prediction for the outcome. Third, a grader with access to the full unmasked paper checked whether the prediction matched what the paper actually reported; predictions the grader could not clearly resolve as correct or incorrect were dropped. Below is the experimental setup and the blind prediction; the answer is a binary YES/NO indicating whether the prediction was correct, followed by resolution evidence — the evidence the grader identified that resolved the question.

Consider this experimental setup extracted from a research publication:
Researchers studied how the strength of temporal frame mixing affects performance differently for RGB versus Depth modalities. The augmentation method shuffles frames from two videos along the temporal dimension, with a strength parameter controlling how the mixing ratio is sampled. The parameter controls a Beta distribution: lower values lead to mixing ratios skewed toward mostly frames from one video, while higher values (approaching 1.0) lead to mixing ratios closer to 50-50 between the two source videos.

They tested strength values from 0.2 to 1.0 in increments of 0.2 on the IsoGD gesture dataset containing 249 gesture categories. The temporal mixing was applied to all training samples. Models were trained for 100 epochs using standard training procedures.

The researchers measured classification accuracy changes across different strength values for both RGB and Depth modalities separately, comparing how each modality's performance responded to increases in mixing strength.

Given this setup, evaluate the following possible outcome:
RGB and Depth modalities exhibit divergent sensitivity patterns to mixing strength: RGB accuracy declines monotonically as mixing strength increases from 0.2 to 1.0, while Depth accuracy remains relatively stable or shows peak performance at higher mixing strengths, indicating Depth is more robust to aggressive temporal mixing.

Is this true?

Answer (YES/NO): NO